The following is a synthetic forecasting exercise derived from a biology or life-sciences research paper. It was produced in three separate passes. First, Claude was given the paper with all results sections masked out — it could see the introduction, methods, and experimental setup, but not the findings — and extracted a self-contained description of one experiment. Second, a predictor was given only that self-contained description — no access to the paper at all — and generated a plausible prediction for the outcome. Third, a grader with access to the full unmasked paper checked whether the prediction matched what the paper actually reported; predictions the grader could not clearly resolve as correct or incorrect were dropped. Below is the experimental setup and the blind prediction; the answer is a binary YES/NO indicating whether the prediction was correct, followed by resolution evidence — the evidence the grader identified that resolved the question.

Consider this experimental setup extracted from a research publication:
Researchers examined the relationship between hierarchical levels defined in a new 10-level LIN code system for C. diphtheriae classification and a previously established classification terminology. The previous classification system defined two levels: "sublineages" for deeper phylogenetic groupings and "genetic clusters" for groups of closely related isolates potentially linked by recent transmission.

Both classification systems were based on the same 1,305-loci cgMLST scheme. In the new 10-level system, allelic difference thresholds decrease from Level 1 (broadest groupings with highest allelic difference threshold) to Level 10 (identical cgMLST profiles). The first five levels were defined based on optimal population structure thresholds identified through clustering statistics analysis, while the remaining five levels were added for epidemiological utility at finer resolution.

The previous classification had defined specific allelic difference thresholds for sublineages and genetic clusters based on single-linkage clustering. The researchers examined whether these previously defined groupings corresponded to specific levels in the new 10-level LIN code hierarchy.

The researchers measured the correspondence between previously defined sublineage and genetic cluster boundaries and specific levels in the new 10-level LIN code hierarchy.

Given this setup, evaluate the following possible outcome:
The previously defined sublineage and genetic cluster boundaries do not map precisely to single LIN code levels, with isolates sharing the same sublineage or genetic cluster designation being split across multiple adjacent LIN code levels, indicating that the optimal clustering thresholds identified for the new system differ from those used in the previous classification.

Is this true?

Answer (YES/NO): NO